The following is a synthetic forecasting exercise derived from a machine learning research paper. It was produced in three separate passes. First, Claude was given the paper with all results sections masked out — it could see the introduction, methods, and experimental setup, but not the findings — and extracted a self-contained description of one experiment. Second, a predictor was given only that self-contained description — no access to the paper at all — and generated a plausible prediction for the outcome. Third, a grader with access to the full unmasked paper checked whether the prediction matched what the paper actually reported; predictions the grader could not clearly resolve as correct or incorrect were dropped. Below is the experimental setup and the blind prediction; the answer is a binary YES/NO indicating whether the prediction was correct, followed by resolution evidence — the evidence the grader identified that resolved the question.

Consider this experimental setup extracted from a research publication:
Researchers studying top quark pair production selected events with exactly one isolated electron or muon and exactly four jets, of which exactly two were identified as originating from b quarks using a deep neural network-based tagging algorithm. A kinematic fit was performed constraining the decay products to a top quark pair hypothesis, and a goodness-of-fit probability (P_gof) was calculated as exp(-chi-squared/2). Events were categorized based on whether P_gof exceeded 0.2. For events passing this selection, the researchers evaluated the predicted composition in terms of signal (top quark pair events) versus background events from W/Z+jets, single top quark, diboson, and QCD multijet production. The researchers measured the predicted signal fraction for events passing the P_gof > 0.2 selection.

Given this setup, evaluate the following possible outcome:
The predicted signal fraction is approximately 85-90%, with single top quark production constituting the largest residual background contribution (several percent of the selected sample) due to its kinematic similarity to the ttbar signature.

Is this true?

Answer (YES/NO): NO